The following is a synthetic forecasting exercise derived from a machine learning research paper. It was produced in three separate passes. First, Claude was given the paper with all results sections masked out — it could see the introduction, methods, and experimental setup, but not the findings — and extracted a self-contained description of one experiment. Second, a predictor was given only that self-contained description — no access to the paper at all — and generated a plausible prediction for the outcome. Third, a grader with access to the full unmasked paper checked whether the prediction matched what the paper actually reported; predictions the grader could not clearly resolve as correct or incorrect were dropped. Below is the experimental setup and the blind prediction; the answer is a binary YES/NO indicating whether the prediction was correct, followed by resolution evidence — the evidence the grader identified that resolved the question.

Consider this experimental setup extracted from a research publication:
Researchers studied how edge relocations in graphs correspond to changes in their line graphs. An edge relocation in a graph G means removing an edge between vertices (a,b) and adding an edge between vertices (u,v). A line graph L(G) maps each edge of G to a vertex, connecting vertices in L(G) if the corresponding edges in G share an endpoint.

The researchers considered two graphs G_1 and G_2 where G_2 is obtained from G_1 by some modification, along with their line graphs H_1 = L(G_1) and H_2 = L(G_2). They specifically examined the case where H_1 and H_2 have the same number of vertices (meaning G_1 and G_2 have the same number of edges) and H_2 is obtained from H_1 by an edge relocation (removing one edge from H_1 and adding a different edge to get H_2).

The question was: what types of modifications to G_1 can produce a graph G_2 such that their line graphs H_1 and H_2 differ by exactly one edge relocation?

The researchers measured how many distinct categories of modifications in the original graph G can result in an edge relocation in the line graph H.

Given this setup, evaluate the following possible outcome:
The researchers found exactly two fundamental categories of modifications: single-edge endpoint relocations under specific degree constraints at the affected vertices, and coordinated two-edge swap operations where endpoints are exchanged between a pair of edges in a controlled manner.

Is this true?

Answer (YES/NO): NO